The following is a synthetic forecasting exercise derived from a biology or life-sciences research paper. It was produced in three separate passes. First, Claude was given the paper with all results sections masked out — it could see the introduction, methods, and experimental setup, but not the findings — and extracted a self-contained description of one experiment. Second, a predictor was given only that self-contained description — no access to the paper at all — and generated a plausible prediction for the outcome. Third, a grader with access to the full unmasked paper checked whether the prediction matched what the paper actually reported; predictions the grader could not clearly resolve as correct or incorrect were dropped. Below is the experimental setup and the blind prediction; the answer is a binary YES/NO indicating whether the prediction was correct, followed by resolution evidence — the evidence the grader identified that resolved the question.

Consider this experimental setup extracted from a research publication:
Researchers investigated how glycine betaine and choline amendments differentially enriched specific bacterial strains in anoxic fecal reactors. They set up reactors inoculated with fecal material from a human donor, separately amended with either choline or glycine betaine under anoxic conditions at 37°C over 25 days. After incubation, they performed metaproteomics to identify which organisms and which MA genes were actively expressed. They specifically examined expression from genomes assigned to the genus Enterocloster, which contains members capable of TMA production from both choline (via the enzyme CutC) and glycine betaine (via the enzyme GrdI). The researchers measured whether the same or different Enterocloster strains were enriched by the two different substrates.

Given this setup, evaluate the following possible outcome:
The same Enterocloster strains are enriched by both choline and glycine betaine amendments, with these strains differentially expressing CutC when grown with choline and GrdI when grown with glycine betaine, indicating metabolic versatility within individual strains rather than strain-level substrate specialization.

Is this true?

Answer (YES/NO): NO